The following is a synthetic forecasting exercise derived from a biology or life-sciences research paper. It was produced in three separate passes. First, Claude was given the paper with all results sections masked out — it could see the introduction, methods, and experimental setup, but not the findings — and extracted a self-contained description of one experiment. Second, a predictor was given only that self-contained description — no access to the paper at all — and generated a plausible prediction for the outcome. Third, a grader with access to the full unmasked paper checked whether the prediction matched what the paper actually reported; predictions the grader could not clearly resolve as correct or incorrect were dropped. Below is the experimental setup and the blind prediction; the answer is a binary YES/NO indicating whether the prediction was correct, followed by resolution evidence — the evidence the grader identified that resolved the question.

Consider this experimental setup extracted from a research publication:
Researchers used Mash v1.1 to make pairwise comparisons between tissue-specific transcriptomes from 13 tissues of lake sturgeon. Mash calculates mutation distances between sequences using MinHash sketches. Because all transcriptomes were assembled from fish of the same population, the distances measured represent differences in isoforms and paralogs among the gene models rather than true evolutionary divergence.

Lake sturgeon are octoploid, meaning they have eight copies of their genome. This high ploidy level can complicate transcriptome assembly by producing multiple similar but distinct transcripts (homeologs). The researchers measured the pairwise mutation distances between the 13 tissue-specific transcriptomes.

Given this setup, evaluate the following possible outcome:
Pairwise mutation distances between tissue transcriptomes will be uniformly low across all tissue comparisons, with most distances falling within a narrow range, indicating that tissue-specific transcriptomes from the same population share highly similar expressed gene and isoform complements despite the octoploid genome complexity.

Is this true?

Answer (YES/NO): NO